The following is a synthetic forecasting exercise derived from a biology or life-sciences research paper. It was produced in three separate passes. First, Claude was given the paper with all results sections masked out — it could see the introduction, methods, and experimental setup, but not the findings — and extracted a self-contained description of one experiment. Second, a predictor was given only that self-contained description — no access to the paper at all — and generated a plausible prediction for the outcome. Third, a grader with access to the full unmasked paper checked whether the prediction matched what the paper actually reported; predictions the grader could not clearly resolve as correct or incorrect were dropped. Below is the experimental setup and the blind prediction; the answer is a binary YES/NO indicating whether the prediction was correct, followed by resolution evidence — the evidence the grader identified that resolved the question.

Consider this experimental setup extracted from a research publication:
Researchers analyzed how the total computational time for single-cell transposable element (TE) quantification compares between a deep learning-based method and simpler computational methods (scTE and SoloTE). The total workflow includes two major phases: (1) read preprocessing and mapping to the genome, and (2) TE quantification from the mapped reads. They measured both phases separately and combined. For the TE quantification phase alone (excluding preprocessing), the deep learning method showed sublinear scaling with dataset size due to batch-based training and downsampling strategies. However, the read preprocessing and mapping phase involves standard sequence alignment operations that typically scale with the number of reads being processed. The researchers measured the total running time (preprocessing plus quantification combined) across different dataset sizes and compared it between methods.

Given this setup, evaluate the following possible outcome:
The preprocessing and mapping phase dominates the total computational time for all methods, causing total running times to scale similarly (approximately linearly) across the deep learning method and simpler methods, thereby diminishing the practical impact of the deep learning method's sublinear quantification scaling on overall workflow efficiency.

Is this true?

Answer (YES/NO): YES